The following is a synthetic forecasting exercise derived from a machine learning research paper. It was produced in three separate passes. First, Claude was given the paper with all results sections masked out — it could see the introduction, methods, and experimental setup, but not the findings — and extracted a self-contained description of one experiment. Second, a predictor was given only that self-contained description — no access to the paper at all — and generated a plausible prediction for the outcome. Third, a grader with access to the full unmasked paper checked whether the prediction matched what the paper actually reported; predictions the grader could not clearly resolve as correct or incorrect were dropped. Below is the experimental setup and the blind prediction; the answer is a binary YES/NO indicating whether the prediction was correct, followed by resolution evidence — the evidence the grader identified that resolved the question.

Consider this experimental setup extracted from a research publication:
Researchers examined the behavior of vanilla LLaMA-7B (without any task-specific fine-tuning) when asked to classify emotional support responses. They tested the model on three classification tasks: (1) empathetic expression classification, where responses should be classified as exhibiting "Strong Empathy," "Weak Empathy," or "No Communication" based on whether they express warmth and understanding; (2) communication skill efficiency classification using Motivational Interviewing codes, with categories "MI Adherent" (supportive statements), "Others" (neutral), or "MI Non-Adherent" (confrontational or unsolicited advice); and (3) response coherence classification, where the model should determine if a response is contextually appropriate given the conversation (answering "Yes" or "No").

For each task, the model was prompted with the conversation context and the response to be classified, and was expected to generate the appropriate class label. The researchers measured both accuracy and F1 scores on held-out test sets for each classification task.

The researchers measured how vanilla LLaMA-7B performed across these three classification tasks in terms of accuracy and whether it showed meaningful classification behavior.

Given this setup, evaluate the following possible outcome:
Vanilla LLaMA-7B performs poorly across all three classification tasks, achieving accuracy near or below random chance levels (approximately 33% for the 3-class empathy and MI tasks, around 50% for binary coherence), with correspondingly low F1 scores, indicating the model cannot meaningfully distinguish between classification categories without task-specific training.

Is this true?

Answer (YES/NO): NO